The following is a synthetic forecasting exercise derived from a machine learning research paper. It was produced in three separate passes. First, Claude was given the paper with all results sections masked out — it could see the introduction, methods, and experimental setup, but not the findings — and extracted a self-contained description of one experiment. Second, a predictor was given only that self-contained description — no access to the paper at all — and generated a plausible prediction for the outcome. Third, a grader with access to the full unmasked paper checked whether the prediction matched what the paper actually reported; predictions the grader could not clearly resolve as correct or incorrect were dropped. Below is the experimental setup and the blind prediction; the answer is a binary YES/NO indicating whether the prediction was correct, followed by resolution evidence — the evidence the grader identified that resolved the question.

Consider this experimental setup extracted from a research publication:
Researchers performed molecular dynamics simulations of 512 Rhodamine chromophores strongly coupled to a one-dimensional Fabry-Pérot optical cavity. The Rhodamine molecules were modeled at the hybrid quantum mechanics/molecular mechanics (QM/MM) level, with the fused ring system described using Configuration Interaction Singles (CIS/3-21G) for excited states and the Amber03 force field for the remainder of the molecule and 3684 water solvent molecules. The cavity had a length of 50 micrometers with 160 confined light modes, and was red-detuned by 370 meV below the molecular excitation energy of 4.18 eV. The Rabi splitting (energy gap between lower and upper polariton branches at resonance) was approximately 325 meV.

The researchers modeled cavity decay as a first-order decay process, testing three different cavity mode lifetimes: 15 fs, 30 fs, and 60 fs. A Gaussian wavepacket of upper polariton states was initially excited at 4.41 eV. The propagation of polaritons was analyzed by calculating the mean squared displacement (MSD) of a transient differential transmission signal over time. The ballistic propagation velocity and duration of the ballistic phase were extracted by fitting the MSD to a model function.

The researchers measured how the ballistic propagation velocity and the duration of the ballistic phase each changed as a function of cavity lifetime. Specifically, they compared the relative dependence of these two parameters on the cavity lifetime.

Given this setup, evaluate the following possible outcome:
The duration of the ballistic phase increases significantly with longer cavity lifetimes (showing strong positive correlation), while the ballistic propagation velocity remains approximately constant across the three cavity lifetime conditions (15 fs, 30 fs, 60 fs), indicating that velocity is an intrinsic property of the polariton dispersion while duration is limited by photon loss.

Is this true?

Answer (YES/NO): YES